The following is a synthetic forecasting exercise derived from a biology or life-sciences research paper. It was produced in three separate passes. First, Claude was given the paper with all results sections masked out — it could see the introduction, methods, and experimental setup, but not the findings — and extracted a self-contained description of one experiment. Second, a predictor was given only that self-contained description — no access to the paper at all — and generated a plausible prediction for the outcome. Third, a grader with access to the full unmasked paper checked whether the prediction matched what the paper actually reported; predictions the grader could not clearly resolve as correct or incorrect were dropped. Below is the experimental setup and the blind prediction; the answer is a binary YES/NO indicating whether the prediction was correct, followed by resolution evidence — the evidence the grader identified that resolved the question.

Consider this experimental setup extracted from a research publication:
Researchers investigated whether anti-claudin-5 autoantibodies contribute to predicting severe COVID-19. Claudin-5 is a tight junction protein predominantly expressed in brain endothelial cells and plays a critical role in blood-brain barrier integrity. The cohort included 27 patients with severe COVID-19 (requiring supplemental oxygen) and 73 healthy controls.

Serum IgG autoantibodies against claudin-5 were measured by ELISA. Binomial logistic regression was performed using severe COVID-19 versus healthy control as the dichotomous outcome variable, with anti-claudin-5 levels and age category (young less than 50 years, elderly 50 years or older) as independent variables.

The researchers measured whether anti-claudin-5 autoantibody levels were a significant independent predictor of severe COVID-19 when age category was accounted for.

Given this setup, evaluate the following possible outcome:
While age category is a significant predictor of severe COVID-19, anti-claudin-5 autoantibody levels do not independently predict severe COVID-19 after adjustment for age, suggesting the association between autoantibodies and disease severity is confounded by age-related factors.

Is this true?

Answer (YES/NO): NO